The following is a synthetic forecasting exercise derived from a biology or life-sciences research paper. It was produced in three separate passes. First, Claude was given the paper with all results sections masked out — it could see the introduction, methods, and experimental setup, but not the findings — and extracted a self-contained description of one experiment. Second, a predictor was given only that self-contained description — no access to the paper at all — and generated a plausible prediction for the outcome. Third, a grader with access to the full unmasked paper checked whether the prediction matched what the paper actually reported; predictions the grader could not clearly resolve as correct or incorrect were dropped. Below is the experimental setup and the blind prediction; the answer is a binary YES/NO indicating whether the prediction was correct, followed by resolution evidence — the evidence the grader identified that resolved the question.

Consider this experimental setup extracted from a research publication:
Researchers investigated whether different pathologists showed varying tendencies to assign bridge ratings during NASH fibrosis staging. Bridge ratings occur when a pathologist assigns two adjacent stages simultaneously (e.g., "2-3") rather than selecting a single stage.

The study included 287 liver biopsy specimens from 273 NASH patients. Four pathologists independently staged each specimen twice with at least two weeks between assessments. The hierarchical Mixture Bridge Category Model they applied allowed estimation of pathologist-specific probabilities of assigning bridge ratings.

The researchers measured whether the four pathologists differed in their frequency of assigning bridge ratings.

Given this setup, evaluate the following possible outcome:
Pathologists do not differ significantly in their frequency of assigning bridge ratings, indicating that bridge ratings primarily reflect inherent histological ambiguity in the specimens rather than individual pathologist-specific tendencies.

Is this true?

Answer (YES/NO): NO